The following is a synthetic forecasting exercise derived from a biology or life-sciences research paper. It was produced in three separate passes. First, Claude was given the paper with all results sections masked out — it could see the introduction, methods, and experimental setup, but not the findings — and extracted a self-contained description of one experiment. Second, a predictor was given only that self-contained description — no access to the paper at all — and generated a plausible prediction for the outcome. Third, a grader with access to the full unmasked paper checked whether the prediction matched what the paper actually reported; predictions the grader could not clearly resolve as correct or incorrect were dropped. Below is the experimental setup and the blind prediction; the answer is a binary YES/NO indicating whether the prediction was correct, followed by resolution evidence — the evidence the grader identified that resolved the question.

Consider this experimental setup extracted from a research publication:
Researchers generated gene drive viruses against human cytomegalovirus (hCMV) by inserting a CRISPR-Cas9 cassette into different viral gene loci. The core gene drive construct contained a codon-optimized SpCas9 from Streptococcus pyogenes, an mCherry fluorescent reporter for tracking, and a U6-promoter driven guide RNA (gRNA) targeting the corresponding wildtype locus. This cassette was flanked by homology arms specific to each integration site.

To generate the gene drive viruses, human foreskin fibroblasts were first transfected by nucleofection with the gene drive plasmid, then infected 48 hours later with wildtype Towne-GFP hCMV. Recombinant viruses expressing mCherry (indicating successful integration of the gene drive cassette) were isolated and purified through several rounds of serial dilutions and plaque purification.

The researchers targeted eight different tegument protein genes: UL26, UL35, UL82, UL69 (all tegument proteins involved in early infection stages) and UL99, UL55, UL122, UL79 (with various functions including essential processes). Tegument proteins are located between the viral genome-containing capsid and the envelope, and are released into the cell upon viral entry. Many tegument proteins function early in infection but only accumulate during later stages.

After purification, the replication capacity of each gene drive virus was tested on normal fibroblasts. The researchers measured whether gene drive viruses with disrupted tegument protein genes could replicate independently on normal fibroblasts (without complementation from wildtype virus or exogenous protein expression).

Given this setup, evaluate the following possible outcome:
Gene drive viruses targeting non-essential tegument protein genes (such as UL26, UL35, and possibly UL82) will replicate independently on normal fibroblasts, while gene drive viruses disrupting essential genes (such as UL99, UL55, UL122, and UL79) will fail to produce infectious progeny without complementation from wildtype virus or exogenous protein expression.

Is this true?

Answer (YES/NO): NO